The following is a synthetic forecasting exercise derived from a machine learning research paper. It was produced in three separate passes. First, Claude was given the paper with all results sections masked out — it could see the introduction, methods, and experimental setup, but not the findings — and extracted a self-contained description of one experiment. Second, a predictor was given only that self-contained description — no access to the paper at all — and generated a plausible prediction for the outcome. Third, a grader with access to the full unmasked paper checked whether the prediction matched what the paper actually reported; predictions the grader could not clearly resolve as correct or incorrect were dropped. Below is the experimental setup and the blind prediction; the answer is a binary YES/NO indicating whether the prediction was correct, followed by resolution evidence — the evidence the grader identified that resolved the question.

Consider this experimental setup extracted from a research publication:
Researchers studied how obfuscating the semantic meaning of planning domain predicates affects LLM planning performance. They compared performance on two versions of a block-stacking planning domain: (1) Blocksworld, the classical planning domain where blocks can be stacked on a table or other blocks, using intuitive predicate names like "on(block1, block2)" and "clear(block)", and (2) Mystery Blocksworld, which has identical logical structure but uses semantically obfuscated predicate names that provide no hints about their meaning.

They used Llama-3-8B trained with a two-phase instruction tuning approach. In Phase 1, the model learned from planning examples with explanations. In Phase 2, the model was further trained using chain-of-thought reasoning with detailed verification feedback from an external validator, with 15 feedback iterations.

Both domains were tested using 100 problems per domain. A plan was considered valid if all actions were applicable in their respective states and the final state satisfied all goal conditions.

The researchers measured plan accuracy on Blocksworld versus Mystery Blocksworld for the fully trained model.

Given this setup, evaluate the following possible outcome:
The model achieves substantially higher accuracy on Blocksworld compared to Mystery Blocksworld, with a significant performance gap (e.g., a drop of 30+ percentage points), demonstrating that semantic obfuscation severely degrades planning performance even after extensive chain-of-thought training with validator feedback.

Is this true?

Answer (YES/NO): YES